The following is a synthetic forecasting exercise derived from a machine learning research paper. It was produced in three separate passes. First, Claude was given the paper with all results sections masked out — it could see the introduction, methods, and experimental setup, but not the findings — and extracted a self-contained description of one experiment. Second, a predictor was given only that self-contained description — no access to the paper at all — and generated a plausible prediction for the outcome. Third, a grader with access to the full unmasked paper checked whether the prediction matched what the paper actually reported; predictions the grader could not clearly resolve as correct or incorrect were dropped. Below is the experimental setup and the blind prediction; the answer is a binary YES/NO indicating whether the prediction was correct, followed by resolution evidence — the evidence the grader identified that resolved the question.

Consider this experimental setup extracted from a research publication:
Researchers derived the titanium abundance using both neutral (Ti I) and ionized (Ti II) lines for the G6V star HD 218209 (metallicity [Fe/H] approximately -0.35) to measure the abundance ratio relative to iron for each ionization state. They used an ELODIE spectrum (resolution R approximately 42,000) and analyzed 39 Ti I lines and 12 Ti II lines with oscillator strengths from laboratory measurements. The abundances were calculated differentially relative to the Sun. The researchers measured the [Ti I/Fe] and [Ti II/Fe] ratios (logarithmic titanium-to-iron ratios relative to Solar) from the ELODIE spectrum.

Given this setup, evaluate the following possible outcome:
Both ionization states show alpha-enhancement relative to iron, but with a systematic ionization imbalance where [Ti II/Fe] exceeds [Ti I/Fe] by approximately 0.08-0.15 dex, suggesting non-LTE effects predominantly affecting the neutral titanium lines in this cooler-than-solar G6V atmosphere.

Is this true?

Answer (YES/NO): NO